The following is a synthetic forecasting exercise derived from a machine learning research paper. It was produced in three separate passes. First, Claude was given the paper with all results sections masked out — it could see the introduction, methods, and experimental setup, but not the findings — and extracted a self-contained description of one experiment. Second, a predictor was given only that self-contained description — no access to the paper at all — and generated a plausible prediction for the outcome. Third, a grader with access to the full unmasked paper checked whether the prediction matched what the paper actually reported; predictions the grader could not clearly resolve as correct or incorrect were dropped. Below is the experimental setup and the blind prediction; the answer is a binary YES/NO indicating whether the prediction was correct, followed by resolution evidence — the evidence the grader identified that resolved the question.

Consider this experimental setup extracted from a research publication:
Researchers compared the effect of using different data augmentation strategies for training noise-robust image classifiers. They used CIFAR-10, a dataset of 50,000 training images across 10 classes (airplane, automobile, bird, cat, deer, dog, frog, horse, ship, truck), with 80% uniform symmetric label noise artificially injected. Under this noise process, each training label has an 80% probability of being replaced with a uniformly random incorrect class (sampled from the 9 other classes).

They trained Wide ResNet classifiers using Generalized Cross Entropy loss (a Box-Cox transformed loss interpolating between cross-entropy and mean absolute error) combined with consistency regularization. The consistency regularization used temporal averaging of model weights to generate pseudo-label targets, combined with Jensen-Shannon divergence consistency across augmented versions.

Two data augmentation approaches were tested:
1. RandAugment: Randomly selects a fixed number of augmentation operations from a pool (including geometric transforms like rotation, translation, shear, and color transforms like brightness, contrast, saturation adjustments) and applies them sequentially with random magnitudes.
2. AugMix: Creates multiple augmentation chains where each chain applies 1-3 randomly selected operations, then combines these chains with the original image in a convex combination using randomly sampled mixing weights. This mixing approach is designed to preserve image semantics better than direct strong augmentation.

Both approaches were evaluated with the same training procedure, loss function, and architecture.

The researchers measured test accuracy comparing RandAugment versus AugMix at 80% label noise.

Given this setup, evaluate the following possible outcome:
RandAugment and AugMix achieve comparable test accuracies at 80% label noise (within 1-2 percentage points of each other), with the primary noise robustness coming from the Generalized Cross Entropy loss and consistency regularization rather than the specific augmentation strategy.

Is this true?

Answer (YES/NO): NO